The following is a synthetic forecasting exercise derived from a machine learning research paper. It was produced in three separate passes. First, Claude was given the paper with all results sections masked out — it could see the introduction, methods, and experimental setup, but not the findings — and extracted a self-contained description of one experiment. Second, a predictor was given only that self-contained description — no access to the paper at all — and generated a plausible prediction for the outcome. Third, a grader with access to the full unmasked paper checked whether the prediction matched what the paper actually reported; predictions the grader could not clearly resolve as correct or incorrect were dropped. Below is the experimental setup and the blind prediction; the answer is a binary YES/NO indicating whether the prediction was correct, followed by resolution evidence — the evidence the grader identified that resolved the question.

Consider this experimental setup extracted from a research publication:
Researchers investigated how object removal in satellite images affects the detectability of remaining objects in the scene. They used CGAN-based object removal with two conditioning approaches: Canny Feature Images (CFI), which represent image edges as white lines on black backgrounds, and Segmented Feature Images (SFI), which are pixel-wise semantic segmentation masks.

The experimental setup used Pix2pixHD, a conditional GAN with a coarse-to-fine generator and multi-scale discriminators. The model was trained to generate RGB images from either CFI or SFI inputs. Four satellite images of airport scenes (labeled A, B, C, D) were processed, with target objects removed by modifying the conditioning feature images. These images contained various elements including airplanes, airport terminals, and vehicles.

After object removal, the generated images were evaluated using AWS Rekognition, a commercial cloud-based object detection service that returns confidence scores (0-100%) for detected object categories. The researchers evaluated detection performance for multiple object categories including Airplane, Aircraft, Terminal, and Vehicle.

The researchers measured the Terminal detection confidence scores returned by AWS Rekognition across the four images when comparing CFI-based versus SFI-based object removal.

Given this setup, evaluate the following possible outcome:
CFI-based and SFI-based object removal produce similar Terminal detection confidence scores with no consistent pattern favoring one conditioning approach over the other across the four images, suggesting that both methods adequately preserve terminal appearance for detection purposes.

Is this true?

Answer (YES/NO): NO